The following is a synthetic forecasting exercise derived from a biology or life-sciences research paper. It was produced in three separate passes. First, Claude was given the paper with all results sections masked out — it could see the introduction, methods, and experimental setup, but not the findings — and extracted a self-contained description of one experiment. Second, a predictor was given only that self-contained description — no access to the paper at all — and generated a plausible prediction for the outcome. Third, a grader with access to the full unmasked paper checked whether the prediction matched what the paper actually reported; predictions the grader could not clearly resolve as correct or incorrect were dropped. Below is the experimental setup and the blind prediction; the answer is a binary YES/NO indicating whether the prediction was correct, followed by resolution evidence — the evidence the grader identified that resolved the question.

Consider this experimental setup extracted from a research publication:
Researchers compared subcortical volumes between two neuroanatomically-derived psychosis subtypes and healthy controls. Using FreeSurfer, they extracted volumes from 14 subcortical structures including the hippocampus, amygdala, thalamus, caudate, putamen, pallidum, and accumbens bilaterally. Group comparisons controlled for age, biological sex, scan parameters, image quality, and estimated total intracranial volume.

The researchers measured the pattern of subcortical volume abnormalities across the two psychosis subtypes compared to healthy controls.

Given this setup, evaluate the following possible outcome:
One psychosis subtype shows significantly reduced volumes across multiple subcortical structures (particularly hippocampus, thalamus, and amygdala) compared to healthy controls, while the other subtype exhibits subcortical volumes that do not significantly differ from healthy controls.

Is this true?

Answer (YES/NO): NO